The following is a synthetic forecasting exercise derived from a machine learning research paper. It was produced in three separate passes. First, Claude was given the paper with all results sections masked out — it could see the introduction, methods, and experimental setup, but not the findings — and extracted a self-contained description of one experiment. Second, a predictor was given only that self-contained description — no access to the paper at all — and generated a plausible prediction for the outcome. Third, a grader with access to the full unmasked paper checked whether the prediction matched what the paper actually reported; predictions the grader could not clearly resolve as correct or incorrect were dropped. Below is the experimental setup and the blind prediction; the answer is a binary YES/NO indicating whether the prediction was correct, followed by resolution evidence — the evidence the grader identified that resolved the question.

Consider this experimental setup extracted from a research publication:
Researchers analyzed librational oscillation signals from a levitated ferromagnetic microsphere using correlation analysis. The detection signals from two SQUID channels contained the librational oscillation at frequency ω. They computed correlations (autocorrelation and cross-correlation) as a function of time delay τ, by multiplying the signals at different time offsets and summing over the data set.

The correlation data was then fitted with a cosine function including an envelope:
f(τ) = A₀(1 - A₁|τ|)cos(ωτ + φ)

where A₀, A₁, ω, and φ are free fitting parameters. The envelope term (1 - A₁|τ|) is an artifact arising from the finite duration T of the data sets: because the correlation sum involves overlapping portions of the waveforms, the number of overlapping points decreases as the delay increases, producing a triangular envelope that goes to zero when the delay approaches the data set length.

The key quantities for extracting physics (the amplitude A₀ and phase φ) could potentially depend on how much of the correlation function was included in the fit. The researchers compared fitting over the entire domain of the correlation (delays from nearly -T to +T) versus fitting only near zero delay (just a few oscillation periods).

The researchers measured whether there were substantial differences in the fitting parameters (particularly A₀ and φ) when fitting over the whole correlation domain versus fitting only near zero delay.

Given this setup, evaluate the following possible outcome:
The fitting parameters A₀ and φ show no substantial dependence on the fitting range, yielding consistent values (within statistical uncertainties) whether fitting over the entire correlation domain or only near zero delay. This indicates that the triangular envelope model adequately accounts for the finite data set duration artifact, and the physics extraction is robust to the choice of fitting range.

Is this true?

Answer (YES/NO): YES